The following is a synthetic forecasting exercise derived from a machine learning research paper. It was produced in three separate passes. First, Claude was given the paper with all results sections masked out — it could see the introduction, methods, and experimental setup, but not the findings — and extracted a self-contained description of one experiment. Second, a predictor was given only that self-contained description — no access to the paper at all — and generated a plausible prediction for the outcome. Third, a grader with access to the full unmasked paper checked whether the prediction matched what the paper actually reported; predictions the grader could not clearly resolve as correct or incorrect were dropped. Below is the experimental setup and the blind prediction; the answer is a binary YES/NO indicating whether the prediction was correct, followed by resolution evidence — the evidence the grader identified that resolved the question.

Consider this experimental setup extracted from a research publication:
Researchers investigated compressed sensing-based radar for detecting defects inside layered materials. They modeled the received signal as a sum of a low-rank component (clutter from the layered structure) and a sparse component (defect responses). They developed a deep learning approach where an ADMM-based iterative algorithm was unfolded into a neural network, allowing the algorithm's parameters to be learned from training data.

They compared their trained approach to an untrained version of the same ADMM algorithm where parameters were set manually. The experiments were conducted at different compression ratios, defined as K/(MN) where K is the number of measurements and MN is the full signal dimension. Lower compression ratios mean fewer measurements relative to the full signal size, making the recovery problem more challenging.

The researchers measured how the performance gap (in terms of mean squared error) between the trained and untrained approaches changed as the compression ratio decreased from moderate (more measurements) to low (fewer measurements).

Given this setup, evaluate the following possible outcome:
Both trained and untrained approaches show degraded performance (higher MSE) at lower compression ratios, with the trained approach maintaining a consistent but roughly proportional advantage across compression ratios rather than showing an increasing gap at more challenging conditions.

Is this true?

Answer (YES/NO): NO